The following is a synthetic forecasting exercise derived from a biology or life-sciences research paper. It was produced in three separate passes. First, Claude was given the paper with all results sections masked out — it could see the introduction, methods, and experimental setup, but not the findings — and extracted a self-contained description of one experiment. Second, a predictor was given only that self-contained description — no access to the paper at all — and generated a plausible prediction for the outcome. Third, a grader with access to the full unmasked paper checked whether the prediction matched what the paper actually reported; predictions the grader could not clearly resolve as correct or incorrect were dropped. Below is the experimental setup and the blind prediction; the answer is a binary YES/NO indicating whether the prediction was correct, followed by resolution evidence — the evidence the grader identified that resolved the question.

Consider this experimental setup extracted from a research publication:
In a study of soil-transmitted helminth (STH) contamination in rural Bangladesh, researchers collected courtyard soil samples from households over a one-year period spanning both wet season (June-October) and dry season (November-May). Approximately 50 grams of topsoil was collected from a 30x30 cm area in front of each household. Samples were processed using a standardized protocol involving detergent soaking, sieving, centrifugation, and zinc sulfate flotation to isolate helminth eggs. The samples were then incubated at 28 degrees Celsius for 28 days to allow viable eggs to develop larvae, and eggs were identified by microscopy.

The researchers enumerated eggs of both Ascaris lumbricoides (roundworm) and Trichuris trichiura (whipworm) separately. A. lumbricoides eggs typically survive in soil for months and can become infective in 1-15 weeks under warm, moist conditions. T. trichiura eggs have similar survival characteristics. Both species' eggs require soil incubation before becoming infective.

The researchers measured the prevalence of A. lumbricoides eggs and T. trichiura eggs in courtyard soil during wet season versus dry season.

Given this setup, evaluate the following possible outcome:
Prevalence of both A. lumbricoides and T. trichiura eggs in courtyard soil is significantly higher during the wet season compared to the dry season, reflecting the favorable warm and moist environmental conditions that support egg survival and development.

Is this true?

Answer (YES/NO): NO